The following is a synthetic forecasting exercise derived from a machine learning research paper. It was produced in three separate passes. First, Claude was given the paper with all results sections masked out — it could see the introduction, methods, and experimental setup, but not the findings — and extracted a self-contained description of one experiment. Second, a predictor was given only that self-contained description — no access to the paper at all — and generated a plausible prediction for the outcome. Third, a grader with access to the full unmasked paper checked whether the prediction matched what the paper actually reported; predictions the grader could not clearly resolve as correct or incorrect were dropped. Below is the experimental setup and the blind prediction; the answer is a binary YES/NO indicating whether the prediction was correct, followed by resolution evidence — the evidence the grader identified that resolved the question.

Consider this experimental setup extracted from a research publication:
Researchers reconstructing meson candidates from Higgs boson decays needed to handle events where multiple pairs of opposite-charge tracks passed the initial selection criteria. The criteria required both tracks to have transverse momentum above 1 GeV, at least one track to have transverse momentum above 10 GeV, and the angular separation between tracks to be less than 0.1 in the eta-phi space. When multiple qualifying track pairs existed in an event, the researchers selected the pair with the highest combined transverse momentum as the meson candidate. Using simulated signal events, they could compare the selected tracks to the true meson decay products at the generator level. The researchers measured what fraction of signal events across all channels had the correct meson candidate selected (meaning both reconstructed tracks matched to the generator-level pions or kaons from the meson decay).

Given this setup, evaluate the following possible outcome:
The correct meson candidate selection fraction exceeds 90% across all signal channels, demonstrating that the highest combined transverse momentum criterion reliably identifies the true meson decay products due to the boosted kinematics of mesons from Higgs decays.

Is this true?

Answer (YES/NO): YES